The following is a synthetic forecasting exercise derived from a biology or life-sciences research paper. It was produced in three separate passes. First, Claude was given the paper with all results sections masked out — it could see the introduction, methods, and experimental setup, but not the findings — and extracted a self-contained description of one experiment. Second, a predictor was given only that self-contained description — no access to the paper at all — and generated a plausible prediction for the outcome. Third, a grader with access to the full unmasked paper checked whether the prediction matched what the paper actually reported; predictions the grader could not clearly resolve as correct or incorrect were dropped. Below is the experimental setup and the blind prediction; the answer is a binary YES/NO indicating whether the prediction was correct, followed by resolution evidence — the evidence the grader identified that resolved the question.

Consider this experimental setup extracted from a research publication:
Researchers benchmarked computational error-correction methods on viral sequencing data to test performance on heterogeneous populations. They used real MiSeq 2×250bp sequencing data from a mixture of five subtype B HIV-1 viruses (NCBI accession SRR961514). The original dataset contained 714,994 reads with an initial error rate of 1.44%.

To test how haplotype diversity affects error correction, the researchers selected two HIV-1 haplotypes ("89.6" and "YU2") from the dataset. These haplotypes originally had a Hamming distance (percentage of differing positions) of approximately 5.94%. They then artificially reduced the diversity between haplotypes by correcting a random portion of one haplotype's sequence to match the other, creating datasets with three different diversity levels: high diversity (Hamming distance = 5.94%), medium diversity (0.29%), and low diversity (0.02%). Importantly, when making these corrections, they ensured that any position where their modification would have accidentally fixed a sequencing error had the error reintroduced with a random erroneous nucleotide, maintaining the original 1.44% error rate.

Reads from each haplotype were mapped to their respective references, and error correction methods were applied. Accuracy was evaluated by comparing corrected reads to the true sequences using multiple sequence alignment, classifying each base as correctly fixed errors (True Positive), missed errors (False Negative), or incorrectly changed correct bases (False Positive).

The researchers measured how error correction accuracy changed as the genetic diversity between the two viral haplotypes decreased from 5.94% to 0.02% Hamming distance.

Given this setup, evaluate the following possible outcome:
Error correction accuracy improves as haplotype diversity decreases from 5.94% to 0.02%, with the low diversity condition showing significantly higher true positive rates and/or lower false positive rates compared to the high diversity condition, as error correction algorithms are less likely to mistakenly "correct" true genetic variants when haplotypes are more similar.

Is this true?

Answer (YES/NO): YES